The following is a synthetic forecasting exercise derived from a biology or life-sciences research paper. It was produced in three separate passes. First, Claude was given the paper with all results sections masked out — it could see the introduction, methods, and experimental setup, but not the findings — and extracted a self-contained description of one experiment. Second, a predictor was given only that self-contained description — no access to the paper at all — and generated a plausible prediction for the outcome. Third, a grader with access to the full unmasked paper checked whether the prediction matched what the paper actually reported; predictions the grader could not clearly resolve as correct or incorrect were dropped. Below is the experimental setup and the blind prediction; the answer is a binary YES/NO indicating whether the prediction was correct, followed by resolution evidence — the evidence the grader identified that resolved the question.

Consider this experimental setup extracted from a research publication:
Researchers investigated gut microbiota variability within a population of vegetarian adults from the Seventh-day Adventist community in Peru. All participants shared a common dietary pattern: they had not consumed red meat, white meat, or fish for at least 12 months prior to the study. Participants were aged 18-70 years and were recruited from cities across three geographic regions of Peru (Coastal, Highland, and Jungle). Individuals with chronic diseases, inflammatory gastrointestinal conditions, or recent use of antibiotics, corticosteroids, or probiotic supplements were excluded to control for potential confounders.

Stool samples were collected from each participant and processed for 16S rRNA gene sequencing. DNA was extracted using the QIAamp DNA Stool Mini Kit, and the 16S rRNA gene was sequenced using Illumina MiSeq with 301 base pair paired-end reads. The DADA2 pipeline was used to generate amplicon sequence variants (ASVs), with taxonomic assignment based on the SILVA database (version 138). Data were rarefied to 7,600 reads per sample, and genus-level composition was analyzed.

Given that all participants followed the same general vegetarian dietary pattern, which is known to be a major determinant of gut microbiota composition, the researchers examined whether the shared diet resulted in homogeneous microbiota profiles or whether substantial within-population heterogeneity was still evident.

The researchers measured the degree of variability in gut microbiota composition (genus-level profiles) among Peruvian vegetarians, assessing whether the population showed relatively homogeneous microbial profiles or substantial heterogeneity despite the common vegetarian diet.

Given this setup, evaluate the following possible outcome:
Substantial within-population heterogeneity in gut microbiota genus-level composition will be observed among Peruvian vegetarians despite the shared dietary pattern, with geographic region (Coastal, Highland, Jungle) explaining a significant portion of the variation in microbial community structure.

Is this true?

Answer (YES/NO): NO